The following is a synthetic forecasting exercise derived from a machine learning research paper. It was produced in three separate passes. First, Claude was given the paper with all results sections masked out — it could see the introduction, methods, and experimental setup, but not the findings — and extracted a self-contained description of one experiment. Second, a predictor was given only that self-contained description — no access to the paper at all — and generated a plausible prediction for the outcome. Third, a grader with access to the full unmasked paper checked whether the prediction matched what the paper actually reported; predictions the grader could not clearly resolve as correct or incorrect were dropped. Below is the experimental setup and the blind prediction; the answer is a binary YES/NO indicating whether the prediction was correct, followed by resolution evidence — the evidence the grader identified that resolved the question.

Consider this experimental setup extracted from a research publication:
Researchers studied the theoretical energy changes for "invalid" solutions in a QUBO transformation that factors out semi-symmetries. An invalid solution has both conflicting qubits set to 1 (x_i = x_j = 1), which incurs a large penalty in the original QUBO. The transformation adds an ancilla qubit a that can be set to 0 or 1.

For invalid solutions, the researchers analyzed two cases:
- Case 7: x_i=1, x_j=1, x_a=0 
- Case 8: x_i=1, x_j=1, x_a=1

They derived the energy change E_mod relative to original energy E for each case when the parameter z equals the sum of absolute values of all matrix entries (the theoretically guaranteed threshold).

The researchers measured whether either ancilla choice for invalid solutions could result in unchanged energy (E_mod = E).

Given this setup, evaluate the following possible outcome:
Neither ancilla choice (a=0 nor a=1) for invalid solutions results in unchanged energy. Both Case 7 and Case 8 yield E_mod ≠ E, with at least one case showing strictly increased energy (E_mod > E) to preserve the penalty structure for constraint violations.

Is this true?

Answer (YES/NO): NO